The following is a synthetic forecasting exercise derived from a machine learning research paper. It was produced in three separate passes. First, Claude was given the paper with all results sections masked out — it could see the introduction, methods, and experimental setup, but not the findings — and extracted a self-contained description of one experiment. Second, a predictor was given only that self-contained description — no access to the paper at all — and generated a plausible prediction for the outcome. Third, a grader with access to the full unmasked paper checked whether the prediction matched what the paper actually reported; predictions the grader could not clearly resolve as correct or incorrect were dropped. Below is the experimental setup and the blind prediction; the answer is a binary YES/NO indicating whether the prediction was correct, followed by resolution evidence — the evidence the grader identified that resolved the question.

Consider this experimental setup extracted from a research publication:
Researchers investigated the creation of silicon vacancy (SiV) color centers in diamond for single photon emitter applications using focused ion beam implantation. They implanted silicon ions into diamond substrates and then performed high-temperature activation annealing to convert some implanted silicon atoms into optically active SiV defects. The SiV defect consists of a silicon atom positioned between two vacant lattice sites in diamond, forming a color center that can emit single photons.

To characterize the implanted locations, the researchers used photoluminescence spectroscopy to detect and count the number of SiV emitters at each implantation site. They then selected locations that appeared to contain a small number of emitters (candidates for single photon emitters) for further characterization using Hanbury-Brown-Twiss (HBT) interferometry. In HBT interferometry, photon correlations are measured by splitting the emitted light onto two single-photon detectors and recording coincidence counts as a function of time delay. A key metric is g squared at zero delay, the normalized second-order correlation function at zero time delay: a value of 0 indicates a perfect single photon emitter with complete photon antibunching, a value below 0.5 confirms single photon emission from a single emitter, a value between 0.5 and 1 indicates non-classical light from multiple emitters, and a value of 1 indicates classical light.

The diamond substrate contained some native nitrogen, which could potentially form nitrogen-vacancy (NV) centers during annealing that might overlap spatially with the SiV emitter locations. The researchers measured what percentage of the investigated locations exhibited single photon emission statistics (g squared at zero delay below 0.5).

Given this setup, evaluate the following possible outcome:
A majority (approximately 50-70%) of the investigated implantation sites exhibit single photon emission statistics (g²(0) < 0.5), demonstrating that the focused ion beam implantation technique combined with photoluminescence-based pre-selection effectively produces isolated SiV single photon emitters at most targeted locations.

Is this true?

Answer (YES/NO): NO